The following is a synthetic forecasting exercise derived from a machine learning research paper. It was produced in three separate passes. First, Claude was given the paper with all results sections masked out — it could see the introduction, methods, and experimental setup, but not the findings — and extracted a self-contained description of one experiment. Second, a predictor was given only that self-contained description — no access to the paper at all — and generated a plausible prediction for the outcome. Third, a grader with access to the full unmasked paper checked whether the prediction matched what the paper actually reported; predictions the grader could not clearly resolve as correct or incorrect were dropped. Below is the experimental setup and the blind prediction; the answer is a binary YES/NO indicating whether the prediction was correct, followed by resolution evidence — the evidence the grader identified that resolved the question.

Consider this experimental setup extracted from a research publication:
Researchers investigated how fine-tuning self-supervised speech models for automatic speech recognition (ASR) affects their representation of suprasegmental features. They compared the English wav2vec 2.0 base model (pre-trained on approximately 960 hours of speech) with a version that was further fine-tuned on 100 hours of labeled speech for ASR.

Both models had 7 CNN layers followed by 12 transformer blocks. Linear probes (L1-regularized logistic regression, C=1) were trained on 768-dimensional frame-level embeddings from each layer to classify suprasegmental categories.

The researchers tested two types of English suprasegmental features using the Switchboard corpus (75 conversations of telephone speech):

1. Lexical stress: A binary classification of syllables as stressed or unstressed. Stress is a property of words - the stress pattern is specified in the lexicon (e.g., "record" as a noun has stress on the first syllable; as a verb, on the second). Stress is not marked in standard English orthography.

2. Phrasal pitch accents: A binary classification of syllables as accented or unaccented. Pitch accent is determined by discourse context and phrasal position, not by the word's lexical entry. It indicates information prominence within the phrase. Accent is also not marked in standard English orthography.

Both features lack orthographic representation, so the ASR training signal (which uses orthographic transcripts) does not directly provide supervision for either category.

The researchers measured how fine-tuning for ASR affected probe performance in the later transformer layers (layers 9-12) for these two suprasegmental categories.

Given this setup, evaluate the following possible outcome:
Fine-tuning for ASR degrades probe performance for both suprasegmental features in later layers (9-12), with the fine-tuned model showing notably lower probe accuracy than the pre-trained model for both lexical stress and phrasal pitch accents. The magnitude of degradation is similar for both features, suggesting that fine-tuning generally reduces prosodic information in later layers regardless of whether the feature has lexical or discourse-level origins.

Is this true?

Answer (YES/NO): NO